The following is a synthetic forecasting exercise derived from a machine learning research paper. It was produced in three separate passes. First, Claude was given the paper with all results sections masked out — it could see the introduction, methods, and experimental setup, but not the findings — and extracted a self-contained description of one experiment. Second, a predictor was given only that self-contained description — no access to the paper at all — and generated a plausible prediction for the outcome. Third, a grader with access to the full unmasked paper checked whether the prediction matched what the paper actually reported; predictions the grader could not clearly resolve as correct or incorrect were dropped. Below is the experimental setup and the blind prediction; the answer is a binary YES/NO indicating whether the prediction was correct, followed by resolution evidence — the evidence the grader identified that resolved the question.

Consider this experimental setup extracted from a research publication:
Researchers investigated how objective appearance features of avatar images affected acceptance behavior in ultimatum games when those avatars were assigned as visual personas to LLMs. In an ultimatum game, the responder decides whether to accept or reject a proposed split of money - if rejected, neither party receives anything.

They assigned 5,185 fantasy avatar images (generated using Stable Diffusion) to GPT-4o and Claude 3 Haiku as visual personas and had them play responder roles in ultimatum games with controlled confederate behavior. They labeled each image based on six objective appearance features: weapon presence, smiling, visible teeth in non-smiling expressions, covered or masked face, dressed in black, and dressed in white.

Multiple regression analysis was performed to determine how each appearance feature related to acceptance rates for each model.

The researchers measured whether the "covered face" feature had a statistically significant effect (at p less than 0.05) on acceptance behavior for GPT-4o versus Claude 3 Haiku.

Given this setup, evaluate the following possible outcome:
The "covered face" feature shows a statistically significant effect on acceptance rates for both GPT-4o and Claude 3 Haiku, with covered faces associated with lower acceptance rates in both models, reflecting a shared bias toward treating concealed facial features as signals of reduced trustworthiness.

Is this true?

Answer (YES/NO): NO